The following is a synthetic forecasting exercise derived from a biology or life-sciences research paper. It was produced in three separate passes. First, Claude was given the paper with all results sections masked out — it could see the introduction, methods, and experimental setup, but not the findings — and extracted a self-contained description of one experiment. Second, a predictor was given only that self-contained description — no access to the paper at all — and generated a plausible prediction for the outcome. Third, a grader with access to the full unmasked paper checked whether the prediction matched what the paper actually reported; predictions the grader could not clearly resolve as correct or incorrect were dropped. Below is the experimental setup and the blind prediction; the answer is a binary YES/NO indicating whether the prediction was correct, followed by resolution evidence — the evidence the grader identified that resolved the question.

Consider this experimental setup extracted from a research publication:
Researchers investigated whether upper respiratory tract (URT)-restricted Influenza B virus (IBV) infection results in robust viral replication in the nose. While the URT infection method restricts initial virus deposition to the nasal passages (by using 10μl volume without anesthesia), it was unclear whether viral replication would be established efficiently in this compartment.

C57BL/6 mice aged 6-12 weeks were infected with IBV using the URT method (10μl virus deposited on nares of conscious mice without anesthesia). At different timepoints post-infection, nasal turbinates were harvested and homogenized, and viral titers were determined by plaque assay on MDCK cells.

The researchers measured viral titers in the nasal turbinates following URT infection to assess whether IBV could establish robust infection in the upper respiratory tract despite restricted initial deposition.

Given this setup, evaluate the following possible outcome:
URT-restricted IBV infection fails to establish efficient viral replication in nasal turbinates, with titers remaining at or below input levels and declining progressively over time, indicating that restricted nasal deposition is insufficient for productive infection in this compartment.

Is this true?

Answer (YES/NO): NO